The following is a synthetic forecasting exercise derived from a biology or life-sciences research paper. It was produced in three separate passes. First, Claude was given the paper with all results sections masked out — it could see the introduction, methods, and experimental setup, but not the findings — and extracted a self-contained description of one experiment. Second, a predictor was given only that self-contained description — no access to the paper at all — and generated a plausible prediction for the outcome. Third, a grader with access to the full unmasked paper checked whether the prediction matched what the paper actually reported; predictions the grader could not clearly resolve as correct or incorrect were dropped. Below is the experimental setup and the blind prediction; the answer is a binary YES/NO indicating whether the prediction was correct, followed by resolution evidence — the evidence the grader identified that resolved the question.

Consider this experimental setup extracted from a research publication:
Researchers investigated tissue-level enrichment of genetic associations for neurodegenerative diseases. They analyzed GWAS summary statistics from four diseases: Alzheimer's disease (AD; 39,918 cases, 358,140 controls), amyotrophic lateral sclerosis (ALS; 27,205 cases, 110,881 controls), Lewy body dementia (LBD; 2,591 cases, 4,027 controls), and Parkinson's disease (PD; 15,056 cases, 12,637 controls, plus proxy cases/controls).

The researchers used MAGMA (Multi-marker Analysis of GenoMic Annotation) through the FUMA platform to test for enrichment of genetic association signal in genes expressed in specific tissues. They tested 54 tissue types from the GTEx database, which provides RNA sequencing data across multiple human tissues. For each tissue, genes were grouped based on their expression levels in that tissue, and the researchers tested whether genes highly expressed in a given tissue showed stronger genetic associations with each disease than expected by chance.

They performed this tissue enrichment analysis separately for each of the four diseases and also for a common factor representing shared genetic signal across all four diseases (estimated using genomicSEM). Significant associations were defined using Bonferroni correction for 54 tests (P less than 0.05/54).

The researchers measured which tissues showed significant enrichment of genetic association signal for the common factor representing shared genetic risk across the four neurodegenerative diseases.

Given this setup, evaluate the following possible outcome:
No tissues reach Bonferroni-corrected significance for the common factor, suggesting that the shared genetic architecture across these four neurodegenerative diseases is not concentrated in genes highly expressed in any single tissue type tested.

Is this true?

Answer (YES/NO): NO